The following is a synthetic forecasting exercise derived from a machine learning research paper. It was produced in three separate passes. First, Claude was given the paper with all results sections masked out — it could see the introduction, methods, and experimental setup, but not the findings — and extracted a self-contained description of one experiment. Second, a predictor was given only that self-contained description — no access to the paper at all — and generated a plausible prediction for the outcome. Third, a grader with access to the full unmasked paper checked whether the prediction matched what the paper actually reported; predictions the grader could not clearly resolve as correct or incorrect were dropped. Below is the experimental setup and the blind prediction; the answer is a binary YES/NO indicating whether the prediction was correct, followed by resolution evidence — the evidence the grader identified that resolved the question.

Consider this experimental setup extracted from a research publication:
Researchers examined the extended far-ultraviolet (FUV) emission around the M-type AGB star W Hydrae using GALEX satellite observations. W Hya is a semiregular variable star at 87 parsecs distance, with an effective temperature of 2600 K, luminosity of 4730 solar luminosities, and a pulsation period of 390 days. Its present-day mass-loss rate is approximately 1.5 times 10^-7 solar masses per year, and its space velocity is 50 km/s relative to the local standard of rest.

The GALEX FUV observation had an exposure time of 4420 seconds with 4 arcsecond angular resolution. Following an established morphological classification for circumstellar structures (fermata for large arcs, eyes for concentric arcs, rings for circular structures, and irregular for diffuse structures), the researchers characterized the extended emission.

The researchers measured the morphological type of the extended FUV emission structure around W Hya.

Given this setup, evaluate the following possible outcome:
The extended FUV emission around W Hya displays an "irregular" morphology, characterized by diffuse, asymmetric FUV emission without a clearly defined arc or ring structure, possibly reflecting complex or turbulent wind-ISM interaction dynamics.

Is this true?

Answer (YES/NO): NO